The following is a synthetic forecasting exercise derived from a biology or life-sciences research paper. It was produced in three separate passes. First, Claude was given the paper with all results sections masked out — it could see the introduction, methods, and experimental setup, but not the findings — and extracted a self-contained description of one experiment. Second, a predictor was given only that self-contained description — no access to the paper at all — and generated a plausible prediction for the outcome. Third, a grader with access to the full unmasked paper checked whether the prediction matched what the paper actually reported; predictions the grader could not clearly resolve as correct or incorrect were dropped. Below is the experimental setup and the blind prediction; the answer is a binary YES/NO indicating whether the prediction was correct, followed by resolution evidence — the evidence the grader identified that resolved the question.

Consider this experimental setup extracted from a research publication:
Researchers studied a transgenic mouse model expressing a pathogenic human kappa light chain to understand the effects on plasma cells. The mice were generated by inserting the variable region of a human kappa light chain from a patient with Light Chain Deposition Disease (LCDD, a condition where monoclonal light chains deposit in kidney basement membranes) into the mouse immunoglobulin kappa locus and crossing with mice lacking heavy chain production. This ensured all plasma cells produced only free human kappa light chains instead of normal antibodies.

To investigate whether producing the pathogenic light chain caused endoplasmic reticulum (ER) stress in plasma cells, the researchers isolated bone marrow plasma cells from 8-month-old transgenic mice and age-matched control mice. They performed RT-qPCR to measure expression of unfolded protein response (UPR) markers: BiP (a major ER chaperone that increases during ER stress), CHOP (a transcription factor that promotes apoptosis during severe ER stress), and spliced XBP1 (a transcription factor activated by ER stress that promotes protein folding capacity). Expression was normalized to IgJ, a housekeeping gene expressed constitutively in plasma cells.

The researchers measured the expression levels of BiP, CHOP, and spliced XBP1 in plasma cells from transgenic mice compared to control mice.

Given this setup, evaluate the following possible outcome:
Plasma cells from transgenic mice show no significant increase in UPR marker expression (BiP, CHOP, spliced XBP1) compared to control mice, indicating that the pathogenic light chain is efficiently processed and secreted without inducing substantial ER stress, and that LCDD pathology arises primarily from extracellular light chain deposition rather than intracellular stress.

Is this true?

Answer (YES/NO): NO